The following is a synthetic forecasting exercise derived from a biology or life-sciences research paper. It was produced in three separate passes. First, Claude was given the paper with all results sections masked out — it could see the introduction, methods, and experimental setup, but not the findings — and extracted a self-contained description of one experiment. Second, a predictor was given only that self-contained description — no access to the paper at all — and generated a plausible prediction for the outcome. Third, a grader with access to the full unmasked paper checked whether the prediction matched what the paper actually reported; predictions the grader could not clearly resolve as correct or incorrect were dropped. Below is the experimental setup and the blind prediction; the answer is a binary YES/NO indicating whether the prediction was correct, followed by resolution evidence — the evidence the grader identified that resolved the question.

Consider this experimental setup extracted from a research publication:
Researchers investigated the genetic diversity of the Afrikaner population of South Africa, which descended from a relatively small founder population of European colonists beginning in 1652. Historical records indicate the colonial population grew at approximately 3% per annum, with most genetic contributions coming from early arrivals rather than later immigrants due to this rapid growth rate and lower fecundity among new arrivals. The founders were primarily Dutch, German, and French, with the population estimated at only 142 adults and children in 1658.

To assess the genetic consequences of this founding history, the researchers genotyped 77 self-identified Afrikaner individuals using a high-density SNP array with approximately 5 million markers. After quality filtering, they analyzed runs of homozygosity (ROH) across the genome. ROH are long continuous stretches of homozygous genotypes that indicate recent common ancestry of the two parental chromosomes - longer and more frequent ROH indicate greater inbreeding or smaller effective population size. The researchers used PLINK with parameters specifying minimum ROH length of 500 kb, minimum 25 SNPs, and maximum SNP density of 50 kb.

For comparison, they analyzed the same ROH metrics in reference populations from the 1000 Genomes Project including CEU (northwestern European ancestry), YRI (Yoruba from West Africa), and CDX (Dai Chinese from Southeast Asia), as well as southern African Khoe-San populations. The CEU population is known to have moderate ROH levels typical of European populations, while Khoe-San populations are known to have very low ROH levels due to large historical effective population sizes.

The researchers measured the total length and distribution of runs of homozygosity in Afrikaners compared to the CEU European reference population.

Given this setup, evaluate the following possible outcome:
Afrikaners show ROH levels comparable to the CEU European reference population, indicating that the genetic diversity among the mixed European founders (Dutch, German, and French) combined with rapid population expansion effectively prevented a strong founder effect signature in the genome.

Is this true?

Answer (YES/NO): YES